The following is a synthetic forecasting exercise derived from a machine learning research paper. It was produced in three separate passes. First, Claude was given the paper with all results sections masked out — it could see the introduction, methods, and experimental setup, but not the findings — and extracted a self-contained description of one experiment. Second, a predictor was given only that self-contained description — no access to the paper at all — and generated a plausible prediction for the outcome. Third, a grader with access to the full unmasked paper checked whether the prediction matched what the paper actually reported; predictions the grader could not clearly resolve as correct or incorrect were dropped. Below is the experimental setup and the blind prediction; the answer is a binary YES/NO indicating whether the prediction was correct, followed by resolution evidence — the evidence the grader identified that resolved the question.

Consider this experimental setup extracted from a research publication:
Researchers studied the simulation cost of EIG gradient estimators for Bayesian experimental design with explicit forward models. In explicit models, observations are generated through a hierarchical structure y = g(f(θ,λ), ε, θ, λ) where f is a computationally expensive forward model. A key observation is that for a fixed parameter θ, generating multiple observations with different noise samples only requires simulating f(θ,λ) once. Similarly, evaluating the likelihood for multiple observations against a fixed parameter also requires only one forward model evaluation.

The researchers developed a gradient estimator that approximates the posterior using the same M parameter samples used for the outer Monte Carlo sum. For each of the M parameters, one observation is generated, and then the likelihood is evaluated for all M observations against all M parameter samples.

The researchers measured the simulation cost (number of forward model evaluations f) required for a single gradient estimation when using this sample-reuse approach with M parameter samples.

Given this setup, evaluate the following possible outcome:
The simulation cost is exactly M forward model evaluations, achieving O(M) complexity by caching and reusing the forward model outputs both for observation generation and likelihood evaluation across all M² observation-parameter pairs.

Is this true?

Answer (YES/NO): YES